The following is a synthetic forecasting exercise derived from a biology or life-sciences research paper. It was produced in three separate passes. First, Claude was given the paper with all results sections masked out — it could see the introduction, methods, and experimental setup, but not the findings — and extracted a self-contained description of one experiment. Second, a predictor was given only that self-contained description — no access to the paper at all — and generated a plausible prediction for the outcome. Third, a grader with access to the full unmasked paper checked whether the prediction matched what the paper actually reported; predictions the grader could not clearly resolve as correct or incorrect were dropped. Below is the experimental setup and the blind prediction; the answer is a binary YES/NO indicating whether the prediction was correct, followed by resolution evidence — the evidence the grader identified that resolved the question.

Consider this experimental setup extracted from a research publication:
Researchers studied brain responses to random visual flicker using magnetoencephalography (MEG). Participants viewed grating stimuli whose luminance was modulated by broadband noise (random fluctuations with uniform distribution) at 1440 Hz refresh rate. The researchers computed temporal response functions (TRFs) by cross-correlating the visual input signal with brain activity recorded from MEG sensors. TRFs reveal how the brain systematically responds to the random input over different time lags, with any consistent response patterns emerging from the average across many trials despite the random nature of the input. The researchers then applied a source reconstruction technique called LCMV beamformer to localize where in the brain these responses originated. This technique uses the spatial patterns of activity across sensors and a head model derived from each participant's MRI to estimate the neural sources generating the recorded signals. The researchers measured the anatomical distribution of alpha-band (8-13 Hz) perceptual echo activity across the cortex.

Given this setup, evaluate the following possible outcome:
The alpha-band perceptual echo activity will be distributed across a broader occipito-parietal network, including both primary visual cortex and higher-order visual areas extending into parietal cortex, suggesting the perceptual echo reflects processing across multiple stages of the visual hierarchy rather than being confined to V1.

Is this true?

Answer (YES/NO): YES